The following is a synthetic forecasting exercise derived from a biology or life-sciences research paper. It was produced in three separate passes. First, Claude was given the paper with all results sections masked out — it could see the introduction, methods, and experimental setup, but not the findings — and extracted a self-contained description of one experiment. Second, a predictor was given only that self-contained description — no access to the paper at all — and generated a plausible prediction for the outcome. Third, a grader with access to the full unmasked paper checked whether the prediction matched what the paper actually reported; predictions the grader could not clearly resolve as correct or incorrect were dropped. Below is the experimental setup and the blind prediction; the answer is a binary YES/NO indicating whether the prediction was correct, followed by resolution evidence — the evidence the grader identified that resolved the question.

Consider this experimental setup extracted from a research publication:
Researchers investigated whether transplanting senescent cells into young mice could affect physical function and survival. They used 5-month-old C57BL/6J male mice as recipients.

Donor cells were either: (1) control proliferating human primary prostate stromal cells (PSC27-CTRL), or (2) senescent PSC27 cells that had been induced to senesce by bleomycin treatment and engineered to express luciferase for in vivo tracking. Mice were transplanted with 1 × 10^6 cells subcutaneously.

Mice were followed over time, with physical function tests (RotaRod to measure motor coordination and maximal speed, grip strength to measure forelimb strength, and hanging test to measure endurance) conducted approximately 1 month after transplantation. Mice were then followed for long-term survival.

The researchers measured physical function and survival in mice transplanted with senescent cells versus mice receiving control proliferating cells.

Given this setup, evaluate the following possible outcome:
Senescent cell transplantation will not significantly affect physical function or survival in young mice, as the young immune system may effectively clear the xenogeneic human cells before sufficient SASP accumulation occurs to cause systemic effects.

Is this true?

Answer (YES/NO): NO